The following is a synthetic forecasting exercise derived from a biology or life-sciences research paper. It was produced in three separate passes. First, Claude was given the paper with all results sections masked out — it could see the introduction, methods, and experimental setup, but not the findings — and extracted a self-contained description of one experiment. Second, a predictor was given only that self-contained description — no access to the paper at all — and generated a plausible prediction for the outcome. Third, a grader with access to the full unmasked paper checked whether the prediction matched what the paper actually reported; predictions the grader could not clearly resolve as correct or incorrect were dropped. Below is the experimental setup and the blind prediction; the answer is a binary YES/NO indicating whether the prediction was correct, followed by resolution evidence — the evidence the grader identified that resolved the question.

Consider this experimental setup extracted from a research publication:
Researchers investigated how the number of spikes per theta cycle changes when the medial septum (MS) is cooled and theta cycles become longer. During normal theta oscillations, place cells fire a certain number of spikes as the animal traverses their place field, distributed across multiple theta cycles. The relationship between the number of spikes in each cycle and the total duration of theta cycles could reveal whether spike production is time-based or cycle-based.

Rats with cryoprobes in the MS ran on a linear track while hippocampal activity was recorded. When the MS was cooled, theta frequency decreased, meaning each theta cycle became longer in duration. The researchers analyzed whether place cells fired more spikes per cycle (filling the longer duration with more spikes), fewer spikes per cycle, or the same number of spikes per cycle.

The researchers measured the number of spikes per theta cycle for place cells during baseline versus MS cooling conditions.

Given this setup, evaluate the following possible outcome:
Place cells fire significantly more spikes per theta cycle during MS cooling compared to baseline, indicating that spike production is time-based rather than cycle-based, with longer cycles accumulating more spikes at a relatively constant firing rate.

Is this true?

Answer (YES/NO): NO